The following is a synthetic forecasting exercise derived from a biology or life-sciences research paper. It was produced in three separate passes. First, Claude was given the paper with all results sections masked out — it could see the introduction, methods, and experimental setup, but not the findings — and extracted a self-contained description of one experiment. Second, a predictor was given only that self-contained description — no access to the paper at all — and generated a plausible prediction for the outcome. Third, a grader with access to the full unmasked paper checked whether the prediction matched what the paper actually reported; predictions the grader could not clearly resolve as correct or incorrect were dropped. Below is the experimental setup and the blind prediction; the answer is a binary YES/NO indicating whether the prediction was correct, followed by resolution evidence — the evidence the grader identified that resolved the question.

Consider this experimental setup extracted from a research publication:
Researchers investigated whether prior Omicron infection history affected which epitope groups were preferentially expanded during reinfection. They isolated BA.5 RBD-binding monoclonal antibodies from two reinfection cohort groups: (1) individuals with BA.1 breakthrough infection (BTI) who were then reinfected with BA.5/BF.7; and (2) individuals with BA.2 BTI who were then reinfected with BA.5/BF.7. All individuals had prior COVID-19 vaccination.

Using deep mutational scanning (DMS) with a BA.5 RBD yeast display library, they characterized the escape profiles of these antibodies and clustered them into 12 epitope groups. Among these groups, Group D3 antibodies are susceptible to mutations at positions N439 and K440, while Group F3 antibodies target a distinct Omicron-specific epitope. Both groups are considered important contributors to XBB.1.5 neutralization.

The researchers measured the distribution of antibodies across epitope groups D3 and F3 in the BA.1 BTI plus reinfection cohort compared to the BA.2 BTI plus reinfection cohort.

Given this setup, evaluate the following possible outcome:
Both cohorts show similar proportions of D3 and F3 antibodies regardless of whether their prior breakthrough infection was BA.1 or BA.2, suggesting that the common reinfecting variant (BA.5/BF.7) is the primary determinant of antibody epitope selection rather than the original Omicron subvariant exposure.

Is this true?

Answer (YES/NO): NO